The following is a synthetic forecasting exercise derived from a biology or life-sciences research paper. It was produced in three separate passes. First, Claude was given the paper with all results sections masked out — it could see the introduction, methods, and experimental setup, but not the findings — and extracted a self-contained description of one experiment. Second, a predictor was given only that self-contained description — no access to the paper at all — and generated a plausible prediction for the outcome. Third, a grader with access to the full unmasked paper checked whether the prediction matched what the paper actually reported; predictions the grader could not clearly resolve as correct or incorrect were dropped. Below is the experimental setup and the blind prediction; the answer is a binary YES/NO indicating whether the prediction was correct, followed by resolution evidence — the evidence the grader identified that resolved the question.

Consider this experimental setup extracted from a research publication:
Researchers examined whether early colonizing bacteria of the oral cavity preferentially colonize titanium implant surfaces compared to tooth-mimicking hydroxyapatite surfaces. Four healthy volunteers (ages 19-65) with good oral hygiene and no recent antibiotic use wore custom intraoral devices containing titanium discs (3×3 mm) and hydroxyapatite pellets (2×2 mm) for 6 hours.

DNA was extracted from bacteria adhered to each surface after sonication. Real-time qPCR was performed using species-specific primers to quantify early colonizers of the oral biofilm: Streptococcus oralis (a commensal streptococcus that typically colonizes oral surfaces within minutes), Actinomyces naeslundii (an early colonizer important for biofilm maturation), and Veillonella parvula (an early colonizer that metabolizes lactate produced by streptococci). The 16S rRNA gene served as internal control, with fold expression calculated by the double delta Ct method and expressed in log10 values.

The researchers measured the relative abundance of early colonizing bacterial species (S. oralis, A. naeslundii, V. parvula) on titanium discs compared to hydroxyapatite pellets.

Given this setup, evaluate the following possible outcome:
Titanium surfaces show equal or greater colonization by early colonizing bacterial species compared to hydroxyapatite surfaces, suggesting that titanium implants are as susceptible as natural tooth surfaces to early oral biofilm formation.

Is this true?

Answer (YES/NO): YES